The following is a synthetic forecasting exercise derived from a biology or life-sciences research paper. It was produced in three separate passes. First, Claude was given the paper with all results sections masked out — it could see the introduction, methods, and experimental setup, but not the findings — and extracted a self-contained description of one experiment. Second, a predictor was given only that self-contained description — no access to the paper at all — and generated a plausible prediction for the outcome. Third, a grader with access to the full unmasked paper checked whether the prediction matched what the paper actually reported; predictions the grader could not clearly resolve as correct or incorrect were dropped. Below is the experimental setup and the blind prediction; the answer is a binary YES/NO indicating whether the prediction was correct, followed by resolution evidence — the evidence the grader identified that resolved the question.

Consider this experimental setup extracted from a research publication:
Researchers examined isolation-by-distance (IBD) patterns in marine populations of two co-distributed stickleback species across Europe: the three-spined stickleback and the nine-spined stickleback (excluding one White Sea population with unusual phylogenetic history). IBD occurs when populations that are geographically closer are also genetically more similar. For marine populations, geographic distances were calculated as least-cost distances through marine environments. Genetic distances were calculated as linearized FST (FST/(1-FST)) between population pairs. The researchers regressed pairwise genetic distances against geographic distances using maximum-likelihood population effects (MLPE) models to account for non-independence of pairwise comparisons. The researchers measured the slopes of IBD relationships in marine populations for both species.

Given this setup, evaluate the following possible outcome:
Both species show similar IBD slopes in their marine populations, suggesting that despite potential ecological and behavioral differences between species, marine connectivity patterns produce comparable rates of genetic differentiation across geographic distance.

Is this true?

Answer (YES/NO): NO